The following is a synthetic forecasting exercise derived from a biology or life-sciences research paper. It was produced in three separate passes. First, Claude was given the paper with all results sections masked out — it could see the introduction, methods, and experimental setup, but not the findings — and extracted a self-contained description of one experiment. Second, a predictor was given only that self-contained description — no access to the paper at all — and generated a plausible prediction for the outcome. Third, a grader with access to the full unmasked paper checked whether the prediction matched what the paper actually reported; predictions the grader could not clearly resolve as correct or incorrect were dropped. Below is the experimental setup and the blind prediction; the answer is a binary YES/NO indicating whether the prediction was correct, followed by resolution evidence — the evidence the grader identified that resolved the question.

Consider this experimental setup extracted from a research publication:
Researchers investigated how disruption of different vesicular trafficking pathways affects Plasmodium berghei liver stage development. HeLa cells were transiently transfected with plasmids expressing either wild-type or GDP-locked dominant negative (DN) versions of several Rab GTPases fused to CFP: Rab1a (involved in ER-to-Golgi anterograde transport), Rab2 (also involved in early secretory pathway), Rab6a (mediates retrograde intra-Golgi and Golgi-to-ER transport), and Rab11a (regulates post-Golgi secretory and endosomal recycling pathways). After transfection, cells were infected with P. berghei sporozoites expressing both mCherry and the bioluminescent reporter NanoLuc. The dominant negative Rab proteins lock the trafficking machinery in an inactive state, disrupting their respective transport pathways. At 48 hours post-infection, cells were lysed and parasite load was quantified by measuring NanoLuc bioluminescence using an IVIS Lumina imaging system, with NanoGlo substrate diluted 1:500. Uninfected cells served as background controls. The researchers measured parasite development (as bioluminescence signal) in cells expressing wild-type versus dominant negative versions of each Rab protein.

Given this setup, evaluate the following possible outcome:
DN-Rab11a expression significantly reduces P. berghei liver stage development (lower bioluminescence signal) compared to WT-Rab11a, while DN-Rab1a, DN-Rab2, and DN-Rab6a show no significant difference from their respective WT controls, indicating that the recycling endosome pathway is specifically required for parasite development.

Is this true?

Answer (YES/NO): NO